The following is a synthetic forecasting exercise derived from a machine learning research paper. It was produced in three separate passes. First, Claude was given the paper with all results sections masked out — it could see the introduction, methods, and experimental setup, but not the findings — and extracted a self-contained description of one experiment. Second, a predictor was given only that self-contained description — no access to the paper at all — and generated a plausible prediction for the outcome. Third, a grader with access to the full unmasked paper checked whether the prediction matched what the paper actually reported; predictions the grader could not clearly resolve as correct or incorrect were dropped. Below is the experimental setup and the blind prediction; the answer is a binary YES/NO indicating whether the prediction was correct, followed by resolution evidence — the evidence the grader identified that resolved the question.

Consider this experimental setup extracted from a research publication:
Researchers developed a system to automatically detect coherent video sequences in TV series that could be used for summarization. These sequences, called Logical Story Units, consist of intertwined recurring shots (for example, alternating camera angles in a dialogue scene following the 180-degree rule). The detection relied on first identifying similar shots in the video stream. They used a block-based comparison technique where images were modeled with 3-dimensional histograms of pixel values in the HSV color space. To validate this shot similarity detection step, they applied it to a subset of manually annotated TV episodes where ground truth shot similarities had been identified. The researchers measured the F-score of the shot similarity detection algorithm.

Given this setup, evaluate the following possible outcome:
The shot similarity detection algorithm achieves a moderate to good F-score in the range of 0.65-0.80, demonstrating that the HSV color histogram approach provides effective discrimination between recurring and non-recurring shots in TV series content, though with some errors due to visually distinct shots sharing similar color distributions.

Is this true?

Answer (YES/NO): NO